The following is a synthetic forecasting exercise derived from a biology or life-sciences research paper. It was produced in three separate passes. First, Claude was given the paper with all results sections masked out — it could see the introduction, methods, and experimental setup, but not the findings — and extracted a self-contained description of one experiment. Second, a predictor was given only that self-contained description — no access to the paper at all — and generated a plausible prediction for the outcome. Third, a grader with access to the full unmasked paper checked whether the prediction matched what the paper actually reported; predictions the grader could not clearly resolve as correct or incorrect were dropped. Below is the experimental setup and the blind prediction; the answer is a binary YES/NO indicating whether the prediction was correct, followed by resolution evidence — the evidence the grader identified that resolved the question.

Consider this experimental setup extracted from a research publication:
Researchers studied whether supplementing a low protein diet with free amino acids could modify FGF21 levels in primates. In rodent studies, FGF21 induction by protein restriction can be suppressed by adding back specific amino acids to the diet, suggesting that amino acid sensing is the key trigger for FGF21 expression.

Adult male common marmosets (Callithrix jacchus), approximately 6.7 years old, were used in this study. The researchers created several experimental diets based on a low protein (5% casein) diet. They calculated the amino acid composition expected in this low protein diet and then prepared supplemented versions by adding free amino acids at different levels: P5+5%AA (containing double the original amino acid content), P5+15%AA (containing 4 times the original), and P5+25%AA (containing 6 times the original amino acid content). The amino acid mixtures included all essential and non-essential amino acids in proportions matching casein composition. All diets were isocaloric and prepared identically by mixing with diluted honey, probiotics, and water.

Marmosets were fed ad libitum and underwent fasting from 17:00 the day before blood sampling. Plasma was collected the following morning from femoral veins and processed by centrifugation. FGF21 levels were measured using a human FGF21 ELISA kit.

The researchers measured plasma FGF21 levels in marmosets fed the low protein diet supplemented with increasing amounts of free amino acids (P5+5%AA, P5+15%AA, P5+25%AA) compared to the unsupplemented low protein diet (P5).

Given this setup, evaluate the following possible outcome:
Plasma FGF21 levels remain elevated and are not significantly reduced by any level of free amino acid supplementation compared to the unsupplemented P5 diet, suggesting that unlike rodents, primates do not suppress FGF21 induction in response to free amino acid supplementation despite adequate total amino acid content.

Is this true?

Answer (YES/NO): NO